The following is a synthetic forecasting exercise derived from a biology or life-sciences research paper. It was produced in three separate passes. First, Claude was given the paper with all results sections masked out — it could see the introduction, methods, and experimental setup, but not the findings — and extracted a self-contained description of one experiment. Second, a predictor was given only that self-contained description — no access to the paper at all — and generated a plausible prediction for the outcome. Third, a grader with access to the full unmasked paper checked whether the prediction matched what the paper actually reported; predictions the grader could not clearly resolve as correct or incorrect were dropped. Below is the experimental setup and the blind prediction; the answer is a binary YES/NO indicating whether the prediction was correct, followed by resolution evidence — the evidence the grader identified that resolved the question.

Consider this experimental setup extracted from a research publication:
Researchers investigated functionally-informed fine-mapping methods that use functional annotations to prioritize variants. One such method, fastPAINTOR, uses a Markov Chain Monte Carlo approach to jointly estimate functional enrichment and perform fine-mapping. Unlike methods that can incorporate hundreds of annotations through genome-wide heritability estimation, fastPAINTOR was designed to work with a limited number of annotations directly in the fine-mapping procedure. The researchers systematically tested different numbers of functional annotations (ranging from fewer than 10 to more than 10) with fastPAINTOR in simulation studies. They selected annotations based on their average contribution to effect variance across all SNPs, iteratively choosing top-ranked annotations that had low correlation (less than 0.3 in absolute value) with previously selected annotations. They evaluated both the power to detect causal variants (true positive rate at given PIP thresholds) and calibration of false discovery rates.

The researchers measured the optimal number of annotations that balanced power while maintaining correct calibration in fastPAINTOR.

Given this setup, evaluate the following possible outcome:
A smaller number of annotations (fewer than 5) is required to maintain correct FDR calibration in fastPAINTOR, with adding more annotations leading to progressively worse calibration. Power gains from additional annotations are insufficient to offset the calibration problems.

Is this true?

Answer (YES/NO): NO